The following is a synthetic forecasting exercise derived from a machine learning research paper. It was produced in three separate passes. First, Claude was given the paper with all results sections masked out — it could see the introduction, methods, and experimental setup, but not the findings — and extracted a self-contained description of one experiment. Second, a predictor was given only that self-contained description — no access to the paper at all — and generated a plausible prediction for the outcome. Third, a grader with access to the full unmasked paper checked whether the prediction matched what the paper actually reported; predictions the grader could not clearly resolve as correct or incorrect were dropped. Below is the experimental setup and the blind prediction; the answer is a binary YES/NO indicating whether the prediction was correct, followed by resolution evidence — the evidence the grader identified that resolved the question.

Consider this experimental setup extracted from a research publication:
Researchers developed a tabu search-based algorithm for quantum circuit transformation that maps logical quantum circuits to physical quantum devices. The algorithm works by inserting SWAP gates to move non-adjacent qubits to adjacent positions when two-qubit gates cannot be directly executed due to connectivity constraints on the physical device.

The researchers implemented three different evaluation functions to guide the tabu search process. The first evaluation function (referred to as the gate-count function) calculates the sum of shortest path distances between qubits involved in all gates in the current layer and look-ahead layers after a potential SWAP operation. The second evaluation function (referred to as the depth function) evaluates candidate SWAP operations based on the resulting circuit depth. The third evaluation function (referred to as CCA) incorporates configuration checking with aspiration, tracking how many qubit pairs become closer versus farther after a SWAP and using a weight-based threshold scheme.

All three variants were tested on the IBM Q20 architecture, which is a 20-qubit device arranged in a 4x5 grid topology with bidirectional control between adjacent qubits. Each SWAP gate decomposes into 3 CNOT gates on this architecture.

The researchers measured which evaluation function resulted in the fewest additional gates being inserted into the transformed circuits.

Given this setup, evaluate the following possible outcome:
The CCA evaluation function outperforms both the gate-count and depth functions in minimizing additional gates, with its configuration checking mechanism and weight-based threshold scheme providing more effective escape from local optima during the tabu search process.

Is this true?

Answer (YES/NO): NO